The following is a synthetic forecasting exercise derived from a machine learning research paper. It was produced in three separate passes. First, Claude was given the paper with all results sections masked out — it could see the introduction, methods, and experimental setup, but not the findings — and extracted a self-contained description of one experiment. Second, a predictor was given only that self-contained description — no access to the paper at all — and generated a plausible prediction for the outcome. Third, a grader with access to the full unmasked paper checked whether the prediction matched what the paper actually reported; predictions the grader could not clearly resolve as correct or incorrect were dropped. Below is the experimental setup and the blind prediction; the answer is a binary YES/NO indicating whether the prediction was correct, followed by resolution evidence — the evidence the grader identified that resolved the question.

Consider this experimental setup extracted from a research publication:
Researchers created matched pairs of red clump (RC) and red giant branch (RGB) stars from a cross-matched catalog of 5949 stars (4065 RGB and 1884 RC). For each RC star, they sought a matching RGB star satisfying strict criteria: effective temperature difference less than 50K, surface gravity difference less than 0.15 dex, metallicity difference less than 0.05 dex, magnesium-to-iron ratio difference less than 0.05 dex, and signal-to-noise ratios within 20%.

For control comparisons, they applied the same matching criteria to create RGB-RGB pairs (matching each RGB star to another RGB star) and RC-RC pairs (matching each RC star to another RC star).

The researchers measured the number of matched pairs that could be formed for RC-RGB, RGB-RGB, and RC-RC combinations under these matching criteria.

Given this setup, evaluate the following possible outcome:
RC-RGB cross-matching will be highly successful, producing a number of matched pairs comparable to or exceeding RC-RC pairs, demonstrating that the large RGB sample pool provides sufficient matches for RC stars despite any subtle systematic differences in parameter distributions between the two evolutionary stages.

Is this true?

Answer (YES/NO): YES